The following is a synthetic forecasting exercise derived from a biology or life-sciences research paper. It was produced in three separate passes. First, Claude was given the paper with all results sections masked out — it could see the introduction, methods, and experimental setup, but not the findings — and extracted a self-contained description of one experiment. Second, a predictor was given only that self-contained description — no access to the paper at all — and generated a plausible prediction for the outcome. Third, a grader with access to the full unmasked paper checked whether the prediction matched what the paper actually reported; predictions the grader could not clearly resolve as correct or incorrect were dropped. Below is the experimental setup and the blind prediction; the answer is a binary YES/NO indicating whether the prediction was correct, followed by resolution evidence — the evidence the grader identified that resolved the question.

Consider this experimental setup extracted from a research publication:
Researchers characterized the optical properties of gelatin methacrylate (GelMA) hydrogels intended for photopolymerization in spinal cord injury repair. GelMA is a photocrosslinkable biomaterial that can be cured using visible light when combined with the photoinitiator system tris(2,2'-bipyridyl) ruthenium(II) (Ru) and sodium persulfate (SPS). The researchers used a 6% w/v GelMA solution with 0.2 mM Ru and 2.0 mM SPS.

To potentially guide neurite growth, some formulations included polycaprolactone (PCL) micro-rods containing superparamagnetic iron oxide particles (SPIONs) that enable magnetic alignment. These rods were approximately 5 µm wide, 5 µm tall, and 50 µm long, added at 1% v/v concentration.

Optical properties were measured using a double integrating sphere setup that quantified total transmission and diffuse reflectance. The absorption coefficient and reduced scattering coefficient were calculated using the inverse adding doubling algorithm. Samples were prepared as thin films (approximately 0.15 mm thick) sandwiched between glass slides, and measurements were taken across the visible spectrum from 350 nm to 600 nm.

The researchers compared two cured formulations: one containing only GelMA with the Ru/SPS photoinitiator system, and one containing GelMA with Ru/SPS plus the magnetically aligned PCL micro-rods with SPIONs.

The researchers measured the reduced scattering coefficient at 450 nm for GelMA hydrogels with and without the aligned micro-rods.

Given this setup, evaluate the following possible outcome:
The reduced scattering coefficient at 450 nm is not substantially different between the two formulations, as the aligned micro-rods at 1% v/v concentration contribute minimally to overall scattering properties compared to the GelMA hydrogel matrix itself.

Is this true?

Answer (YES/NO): NO